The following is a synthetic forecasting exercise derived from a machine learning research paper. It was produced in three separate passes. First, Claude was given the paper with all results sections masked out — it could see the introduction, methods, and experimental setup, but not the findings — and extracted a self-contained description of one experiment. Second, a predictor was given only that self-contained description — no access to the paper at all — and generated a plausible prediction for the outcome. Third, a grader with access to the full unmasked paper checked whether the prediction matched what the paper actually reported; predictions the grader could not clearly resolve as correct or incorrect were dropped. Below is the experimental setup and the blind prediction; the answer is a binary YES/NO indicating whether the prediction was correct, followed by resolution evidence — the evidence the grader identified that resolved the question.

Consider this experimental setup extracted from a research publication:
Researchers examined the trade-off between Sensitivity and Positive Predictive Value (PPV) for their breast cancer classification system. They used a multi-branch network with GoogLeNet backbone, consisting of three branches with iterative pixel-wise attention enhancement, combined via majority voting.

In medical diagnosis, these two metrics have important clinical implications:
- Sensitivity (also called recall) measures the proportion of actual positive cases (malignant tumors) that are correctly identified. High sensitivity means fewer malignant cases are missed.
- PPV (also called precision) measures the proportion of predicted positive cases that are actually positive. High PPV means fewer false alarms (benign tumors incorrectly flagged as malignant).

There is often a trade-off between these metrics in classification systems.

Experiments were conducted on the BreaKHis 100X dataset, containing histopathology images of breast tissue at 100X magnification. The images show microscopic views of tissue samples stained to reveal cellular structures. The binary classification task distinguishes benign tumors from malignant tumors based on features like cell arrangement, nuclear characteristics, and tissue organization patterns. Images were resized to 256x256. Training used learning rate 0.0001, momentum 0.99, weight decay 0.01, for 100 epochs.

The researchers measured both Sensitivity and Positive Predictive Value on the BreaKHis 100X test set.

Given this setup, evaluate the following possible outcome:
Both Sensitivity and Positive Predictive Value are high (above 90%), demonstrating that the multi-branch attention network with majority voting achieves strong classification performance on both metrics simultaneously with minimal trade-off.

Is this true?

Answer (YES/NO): NO